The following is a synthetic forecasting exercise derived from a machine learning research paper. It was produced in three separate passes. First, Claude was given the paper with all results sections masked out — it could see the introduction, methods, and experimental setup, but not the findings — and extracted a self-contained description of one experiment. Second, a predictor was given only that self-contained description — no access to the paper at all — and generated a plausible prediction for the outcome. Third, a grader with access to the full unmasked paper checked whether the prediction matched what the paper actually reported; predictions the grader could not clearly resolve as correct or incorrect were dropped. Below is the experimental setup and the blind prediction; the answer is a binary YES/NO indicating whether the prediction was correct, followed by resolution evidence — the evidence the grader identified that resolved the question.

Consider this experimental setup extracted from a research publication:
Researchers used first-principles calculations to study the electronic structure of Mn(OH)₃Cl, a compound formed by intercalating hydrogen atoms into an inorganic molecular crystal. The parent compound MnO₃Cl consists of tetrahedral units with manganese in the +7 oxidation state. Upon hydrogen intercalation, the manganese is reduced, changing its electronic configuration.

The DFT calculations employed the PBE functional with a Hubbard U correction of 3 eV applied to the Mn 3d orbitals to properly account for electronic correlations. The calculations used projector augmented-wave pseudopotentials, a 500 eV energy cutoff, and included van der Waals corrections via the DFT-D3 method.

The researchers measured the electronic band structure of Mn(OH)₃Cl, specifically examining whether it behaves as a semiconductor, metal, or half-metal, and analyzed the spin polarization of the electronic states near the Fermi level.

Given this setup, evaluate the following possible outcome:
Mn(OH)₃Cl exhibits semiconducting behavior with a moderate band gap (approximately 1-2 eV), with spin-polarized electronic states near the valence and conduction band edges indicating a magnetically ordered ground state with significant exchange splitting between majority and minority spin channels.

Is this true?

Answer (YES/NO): NO